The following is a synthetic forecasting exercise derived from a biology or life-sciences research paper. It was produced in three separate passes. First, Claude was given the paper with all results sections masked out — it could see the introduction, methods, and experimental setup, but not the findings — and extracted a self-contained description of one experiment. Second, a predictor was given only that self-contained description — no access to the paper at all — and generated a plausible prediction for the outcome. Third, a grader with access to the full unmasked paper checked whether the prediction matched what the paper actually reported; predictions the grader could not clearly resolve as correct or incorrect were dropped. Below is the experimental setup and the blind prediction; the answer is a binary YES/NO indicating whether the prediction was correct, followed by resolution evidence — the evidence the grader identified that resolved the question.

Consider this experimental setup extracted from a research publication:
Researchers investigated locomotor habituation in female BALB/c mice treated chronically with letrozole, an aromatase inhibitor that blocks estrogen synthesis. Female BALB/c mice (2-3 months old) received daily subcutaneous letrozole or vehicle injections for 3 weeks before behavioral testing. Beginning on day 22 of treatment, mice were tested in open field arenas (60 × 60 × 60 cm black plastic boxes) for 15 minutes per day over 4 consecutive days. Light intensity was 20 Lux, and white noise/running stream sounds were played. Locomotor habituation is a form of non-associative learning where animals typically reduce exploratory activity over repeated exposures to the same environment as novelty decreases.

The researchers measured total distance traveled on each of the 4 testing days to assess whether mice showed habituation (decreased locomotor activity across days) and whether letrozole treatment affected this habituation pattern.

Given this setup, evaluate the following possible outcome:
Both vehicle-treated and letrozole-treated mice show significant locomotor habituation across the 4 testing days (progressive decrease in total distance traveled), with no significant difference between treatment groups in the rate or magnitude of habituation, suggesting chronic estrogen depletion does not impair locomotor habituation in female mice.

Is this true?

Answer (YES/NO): NO